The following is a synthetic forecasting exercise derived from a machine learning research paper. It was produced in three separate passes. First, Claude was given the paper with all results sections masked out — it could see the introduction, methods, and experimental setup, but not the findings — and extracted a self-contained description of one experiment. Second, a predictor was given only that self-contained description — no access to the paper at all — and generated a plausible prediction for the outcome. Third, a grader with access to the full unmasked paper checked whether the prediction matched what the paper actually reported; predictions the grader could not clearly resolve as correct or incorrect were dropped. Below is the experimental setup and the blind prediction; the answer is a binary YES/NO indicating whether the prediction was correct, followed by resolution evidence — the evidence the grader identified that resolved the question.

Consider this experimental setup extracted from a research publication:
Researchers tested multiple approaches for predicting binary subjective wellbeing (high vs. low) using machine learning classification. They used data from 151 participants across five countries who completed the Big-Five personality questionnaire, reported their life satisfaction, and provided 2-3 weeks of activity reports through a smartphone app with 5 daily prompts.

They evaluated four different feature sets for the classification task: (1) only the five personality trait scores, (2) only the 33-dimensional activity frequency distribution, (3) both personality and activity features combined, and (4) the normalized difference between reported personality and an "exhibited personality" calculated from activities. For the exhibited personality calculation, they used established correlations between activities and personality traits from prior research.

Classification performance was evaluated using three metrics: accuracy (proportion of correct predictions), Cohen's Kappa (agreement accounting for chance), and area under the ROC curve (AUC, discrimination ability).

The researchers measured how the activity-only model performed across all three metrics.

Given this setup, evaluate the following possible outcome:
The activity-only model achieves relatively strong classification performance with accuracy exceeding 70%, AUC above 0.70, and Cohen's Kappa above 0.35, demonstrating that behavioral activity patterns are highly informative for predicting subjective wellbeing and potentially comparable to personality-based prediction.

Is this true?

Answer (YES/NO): NO